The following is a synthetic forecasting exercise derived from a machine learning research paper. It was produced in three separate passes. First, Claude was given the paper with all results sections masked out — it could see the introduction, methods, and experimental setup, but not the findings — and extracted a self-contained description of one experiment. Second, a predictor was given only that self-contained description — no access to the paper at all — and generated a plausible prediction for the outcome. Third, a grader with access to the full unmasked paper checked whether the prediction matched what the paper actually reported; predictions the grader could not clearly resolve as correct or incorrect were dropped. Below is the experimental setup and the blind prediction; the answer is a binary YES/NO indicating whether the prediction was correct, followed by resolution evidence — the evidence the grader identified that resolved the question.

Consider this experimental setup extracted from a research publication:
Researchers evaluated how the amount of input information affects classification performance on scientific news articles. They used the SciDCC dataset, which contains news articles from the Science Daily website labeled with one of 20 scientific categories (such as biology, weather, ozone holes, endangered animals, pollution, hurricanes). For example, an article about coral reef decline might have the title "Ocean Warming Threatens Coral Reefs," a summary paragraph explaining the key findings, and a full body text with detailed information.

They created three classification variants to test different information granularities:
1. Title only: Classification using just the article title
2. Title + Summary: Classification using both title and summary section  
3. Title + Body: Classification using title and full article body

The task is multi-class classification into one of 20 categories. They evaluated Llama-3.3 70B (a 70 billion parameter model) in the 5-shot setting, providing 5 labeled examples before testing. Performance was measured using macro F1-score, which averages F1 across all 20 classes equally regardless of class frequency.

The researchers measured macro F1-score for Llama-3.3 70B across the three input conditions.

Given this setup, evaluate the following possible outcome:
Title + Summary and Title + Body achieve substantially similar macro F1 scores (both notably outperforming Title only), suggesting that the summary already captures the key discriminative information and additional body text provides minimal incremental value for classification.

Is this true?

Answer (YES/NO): NO